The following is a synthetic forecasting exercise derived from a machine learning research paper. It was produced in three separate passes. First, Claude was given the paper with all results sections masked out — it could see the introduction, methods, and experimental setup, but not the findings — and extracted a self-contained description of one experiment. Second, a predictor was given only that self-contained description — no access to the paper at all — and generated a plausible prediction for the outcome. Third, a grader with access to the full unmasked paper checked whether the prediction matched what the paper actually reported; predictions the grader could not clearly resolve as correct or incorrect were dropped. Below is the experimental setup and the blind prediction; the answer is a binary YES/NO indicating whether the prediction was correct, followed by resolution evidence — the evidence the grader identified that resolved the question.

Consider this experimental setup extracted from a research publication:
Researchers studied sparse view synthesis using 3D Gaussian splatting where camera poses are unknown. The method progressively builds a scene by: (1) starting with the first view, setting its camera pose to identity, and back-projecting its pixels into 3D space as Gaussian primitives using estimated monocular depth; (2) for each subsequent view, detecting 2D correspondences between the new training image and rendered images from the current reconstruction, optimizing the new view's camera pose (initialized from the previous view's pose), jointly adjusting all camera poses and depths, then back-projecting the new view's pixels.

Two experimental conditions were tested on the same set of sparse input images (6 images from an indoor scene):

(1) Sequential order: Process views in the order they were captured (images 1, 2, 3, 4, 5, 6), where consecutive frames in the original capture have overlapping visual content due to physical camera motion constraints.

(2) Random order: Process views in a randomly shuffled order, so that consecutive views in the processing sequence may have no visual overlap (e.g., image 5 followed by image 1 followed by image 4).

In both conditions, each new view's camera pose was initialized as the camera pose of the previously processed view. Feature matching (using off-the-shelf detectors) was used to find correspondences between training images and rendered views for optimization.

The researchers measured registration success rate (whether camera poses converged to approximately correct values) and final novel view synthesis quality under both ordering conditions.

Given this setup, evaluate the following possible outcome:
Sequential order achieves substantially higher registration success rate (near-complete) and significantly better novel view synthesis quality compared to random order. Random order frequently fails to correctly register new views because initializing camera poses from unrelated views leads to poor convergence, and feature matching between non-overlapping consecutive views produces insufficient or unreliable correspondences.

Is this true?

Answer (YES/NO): NO